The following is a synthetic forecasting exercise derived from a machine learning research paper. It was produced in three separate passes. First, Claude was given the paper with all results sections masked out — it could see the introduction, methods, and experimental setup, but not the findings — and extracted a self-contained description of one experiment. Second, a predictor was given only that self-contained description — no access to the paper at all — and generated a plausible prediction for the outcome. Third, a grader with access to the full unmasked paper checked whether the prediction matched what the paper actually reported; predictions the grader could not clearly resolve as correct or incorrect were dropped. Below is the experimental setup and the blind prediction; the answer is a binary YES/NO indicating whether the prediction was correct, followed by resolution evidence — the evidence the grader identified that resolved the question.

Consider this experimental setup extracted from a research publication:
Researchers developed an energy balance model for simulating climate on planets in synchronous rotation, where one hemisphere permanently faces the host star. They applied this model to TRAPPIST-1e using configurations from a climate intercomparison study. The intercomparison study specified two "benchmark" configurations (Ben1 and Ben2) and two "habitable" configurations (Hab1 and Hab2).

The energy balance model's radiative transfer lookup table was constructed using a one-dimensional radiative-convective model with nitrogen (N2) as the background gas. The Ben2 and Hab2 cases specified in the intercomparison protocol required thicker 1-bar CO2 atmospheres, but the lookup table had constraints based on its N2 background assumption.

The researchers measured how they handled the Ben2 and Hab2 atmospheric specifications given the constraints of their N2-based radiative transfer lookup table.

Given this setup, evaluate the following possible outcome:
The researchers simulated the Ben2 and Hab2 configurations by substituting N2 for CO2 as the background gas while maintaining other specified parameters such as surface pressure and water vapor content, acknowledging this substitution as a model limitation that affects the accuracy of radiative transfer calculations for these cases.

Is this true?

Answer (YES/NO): NO